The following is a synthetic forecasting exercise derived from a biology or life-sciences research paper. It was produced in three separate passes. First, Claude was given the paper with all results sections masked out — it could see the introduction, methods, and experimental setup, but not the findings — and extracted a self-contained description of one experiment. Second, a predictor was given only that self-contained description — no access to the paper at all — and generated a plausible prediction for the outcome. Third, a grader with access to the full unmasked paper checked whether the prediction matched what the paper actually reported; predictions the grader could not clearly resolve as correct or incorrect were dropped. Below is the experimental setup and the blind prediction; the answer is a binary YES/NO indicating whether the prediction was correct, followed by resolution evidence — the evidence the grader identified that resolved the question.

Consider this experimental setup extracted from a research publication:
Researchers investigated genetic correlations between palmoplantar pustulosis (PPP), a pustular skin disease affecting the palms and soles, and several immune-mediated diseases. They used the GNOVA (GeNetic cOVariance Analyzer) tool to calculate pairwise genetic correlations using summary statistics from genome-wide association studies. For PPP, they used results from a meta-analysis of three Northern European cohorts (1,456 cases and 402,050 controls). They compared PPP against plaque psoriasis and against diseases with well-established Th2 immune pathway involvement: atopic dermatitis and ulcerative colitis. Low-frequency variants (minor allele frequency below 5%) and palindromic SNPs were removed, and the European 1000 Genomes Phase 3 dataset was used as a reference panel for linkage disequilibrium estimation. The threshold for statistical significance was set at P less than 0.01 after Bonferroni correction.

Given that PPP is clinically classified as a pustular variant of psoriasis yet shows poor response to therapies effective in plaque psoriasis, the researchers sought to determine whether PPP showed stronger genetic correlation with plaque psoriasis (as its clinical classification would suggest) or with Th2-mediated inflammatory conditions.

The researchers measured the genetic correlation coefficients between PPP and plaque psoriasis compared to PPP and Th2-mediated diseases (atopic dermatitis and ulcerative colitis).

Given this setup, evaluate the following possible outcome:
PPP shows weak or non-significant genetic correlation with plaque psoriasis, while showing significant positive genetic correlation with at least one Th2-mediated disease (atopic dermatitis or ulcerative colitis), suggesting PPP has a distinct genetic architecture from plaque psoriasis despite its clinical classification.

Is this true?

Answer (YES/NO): YES